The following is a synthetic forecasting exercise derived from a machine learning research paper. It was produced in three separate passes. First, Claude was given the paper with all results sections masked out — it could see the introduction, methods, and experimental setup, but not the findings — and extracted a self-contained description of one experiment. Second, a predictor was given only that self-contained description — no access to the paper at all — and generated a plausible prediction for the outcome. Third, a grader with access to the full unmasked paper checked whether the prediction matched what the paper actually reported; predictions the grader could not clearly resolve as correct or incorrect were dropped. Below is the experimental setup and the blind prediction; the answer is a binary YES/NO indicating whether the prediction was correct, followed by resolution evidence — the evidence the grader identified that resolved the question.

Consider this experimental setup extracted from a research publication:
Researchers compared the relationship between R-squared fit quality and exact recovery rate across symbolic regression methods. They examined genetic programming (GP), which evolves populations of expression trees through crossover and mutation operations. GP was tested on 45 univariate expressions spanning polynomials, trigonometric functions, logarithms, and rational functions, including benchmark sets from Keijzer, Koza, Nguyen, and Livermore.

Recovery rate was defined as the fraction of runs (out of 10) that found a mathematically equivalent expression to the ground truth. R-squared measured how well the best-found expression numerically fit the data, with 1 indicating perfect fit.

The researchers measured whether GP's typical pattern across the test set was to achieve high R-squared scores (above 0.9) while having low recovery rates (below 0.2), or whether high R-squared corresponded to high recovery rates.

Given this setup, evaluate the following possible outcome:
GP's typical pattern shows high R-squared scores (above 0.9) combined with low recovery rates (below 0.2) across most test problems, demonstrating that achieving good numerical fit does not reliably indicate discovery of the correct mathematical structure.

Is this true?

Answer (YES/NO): YES